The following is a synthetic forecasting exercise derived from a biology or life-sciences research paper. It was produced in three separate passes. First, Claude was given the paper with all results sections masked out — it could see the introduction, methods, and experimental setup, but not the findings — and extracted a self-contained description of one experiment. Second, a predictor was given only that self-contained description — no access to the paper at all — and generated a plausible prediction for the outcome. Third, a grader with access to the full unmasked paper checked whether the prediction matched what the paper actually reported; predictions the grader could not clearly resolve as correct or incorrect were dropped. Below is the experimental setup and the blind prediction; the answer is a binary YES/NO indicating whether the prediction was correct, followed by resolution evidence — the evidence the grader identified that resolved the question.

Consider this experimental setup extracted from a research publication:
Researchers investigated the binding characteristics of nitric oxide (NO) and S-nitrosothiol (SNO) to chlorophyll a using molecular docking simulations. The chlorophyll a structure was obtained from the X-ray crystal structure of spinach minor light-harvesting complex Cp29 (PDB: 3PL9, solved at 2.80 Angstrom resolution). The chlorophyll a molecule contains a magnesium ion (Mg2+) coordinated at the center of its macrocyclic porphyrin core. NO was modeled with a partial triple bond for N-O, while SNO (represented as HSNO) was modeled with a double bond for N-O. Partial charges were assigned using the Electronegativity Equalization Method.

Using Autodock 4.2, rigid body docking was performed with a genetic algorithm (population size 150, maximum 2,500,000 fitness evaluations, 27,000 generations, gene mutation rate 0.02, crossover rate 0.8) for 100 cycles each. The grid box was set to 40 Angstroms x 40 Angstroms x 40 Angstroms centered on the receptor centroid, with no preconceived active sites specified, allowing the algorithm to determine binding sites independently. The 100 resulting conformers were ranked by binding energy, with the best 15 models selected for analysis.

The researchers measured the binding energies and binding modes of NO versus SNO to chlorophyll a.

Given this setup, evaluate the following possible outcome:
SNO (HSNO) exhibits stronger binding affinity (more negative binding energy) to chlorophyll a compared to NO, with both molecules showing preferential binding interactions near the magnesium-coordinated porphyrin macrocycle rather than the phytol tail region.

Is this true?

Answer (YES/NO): YES